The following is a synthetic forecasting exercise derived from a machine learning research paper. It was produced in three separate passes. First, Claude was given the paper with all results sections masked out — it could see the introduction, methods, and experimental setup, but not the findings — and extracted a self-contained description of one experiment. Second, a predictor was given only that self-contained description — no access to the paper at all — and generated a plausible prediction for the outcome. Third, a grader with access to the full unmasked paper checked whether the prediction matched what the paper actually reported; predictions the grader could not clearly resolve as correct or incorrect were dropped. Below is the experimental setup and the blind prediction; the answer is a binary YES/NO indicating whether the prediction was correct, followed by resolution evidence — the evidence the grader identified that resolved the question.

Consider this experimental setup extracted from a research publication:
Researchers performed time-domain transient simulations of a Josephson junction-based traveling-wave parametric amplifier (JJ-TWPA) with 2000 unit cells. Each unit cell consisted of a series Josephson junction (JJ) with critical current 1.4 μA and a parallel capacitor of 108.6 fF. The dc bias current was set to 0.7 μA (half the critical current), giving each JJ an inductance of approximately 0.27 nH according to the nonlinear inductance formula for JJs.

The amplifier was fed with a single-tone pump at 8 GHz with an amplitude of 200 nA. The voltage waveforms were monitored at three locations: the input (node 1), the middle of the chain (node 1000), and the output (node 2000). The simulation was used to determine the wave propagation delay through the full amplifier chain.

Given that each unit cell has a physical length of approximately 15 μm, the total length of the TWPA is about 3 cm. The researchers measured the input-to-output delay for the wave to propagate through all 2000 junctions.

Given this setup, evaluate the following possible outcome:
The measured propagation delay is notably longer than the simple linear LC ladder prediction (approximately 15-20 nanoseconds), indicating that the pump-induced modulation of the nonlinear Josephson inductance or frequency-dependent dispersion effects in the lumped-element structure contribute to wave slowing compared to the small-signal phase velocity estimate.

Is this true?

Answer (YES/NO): NO